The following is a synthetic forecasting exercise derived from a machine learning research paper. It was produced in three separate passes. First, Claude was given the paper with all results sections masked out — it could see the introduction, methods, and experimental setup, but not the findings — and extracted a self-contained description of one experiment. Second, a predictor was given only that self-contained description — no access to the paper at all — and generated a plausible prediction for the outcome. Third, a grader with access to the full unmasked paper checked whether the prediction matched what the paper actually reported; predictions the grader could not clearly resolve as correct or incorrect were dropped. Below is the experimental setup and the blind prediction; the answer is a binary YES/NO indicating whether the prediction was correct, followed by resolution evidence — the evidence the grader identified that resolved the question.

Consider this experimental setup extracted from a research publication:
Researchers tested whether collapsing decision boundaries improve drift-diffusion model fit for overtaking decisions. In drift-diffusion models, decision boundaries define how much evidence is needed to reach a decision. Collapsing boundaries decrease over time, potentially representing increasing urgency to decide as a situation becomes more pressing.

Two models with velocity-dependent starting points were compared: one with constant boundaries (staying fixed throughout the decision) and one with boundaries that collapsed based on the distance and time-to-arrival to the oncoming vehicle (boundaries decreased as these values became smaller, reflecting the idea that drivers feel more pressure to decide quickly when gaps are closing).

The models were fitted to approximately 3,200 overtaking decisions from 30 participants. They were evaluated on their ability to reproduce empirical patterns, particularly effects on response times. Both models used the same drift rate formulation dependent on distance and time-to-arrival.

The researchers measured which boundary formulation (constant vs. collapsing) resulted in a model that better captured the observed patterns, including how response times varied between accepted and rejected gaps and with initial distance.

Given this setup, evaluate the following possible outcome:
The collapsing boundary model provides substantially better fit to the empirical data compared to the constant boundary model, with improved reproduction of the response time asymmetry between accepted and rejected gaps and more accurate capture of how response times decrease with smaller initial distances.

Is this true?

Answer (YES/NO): NO